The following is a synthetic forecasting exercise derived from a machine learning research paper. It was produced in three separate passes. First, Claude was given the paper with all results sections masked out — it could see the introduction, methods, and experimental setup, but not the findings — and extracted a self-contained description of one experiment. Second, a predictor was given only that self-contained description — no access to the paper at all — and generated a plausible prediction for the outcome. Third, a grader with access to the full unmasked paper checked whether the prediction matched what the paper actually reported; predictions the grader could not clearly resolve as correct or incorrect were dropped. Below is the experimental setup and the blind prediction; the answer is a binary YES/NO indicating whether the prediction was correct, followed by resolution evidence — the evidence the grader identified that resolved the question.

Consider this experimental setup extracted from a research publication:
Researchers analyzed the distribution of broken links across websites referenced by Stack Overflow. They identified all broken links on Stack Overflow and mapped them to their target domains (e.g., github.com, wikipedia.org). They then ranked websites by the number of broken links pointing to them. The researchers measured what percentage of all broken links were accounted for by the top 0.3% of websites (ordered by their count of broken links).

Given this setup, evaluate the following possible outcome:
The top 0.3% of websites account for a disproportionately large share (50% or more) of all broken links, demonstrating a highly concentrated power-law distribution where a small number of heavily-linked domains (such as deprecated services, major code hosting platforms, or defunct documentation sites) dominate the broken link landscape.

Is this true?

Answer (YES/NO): YES